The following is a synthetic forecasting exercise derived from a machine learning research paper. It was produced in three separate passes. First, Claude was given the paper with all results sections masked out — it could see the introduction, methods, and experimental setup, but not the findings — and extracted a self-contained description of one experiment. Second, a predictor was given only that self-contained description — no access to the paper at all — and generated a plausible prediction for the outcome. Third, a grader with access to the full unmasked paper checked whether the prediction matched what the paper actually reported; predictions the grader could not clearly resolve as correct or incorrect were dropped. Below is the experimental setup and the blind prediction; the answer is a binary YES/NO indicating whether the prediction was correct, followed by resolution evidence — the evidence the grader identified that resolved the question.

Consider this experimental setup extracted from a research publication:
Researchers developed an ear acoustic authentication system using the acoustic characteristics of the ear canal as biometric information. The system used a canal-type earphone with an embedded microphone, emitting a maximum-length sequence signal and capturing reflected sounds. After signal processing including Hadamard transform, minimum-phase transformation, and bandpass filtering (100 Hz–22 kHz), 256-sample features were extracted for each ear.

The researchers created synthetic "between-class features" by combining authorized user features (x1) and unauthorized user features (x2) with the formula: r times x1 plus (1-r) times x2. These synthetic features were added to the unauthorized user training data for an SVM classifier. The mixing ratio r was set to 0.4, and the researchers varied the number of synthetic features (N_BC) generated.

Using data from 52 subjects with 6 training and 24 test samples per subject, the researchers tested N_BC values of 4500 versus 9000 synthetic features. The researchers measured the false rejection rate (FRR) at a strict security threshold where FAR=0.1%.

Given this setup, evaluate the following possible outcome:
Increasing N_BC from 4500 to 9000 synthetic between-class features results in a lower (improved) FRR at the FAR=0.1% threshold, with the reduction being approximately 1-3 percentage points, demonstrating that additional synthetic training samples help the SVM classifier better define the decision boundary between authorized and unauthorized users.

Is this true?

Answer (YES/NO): NO